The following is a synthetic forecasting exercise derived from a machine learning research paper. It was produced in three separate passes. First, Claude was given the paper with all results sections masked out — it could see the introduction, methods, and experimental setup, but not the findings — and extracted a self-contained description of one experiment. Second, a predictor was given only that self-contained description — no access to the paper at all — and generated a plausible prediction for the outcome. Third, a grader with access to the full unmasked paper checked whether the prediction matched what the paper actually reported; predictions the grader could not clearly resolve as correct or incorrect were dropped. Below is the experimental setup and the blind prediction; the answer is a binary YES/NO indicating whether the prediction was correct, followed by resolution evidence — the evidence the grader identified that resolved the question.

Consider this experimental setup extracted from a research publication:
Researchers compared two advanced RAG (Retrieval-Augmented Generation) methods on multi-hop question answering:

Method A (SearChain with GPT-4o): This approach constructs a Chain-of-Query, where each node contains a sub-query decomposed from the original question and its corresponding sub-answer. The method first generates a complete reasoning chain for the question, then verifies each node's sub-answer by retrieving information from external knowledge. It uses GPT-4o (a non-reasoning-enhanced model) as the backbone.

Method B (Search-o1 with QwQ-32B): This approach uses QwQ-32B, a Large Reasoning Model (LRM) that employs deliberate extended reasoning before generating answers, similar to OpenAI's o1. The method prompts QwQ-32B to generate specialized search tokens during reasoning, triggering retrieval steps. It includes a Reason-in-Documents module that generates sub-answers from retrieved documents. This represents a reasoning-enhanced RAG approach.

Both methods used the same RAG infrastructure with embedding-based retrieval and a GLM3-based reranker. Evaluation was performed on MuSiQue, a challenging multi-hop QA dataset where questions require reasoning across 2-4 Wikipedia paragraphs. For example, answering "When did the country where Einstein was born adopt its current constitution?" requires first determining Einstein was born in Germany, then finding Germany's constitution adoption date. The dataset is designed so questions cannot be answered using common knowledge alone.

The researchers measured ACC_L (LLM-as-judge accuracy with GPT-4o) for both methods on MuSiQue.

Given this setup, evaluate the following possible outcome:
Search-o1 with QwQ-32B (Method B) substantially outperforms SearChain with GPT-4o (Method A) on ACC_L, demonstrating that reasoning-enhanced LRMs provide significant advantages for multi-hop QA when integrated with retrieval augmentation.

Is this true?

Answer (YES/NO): NO